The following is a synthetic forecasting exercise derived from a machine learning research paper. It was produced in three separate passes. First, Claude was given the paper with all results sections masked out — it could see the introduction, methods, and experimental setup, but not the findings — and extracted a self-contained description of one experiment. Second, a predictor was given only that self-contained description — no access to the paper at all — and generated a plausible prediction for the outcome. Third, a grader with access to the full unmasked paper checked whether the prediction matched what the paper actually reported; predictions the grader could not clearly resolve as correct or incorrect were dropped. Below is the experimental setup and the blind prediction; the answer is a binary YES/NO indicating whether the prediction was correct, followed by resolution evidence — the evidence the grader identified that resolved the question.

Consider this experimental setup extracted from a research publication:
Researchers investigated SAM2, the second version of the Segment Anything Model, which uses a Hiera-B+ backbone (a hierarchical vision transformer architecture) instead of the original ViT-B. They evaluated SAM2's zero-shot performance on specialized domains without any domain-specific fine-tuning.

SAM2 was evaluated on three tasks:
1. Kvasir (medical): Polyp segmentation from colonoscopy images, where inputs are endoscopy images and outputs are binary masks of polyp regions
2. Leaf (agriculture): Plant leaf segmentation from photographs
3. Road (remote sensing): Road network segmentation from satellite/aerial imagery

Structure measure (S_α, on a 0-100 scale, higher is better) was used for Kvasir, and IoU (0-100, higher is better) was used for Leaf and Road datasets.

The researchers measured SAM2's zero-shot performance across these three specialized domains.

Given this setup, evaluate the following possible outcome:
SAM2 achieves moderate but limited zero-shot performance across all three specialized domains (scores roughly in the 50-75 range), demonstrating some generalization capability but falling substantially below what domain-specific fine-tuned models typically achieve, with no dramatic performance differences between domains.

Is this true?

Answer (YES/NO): NO